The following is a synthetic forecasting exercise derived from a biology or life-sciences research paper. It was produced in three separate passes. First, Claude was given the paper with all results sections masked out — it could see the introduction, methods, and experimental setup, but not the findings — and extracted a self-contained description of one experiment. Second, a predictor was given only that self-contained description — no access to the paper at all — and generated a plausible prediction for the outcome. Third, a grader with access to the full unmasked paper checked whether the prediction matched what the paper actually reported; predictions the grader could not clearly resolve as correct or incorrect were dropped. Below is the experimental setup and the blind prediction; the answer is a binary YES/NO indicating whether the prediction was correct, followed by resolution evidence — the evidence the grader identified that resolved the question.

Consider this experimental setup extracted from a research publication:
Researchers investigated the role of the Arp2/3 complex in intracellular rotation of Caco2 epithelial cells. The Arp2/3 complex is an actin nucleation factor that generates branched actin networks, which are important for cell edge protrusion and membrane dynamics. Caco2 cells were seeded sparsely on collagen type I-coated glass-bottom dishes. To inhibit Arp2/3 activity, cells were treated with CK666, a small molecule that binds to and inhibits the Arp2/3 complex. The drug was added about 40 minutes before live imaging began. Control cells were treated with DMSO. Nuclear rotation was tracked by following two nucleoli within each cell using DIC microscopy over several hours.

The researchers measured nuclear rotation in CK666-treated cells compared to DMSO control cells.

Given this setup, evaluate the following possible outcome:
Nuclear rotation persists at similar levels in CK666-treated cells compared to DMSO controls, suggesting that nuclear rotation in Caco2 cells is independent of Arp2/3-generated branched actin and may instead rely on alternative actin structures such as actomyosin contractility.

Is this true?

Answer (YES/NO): YES